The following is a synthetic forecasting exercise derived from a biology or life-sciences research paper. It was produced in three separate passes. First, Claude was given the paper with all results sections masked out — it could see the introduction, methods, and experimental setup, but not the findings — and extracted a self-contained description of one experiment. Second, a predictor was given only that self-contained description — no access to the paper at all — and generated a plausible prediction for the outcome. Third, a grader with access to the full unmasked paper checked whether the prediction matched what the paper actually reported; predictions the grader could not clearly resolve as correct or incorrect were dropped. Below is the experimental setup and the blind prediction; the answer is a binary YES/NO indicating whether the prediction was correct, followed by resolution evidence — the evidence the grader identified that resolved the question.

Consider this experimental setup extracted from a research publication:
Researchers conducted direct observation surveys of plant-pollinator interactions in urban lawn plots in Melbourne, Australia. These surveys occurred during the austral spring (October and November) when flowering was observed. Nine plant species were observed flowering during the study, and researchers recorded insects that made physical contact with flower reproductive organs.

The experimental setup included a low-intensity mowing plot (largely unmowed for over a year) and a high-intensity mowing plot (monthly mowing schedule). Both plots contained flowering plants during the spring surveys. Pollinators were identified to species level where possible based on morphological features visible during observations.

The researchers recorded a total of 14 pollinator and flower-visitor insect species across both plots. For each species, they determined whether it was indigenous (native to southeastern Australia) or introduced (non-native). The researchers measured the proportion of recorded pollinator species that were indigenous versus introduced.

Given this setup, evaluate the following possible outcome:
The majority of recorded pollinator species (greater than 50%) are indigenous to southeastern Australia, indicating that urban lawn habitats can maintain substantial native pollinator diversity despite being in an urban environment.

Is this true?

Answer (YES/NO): YES